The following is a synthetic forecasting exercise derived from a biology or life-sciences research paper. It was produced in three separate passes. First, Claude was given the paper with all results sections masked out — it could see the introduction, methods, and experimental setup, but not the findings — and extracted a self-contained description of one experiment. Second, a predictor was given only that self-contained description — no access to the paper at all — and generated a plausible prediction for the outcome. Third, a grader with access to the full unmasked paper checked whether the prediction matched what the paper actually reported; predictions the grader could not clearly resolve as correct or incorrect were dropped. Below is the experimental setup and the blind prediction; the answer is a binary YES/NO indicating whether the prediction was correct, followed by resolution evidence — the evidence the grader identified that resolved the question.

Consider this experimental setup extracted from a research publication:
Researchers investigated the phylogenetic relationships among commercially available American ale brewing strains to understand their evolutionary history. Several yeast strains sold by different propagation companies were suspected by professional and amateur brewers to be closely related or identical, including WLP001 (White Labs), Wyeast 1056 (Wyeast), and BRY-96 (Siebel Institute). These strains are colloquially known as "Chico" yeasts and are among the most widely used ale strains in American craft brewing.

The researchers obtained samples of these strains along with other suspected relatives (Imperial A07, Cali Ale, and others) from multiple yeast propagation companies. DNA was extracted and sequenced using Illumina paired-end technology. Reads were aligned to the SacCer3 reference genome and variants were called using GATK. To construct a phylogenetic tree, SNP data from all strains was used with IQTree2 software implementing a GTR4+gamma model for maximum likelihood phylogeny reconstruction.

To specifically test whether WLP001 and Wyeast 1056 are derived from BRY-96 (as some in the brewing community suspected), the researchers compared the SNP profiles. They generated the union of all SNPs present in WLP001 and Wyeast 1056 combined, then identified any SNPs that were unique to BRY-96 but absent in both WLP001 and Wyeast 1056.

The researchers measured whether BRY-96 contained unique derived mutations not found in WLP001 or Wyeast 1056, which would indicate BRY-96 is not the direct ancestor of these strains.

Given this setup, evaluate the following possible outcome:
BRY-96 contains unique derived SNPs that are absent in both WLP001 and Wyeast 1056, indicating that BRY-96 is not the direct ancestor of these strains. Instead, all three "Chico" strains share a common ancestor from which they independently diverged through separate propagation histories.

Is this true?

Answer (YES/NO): NO